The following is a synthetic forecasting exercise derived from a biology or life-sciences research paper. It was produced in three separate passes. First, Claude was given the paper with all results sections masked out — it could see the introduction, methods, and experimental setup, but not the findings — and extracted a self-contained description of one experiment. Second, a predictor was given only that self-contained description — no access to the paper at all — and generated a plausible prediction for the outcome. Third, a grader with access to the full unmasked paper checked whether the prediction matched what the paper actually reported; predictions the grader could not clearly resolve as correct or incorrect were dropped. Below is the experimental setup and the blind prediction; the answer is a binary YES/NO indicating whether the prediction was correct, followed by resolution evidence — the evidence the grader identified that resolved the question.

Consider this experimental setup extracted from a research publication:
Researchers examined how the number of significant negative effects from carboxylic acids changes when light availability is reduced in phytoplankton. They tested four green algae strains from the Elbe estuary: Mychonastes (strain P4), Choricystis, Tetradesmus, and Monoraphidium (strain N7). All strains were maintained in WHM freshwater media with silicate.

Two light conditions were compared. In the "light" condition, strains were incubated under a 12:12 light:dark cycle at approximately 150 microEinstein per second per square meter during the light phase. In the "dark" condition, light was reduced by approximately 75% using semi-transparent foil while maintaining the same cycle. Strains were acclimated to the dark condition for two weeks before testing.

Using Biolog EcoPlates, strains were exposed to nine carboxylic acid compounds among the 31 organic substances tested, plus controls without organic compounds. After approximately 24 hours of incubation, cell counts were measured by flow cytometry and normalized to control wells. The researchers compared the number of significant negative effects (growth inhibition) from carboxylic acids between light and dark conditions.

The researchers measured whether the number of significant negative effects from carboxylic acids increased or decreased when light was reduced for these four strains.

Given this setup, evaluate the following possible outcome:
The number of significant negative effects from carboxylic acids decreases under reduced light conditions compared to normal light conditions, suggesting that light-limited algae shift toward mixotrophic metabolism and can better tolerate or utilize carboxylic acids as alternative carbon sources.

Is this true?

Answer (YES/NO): NO